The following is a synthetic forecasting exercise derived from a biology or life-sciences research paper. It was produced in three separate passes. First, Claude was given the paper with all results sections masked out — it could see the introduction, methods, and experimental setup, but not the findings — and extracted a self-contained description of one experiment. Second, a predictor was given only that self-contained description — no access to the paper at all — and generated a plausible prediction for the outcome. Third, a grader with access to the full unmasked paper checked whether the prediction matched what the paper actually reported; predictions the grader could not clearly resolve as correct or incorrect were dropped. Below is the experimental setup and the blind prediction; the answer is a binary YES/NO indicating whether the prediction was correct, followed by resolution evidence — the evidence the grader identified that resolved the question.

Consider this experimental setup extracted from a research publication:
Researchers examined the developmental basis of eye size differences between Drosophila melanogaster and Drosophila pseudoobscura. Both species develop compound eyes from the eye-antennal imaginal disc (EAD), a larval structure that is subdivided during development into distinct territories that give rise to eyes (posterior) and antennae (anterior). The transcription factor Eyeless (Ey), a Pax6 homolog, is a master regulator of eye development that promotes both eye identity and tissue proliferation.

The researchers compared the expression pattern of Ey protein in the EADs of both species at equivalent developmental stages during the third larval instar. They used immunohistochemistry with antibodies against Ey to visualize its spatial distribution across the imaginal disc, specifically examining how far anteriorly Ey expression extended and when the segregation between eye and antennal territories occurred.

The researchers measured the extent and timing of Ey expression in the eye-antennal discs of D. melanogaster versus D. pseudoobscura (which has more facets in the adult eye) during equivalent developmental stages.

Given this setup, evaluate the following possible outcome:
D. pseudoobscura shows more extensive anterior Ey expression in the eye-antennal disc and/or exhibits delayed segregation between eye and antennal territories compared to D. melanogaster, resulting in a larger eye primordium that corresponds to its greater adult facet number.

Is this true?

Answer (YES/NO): NO